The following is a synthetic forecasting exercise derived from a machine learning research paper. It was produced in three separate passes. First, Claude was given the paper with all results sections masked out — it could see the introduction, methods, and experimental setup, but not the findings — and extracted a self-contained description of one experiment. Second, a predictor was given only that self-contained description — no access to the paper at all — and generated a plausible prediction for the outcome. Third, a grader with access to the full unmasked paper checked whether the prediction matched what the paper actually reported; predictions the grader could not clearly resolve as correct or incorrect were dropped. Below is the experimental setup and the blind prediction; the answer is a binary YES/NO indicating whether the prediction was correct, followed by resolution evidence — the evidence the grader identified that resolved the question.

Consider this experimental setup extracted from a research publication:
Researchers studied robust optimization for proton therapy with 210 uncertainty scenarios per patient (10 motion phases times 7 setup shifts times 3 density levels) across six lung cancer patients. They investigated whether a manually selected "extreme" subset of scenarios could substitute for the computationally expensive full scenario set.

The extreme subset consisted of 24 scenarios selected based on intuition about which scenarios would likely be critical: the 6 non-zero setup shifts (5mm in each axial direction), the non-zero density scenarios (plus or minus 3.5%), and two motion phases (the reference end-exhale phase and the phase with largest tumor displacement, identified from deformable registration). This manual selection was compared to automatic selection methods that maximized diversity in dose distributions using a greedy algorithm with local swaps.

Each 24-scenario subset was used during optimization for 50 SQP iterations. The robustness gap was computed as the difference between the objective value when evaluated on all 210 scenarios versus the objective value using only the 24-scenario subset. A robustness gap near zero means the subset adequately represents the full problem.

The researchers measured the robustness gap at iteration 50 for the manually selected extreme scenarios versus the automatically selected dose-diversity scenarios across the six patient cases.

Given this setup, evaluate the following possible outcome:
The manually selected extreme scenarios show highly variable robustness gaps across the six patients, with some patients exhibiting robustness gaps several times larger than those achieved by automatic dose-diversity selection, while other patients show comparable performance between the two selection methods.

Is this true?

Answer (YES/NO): NO